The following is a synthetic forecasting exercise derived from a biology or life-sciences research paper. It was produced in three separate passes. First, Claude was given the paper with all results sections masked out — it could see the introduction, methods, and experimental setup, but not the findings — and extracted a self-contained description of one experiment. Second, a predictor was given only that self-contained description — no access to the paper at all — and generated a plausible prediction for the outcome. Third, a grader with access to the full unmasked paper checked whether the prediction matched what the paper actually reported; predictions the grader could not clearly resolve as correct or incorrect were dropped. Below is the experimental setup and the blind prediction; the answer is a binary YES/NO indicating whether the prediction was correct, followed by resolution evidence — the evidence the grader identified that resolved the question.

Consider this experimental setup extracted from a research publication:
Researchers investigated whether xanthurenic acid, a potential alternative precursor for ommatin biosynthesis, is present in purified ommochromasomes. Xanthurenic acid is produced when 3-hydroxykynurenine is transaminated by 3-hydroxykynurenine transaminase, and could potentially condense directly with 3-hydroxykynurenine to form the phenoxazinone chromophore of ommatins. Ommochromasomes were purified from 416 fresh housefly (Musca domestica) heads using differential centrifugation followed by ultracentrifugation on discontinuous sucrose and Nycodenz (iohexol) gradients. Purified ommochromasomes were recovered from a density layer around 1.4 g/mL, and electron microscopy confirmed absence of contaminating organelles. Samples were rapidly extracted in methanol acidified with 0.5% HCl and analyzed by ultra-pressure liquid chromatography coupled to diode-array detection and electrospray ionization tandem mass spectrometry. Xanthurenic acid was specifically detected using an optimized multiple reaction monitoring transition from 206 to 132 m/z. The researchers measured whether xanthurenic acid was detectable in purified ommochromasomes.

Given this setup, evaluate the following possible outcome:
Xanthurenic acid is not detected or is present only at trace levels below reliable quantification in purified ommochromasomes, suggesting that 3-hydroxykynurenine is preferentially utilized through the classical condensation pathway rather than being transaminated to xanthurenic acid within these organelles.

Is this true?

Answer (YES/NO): NO